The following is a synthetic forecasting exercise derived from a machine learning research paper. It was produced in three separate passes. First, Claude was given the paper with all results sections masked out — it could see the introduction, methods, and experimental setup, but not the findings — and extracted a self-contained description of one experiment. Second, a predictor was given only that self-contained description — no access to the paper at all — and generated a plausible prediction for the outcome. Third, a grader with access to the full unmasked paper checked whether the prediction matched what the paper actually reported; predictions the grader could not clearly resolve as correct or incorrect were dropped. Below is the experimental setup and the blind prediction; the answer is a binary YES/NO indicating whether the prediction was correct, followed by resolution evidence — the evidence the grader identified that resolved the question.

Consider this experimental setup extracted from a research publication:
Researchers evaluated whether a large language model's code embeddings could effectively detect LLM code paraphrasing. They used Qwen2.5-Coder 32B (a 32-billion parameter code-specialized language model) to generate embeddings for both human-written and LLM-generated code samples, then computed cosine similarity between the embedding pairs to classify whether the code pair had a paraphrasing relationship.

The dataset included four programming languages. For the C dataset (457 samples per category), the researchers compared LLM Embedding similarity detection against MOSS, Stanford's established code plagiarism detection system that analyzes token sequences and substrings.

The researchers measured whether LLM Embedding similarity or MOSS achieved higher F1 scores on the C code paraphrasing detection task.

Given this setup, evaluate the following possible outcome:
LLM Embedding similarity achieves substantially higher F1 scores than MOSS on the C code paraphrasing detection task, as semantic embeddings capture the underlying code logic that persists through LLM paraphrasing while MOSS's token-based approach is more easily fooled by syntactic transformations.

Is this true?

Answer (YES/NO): NO